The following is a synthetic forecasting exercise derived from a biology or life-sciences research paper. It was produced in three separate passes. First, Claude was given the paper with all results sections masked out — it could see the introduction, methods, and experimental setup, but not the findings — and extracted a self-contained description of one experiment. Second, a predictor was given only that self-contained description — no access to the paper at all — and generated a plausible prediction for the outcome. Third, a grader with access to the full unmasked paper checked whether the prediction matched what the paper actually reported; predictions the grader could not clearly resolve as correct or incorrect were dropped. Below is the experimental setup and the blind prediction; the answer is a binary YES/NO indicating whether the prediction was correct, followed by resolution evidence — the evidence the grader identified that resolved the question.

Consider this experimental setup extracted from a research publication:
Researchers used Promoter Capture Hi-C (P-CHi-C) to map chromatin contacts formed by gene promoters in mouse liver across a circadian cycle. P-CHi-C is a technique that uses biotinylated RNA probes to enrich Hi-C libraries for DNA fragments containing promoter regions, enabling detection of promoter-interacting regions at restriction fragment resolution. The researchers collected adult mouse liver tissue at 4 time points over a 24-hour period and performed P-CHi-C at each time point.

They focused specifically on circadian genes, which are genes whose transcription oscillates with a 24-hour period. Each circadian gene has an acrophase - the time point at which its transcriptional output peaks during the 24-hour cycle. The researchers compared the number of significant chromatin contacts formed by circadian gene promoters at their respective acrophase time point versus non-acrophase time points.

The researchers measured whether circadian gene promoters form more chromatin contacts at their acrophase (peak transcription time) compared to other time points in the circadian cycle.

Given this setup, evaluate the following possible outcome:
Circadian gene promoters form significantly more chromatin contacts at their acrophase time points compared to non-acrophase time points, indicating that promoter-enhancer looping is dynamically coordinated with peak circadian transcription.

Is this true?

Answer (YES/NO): YES